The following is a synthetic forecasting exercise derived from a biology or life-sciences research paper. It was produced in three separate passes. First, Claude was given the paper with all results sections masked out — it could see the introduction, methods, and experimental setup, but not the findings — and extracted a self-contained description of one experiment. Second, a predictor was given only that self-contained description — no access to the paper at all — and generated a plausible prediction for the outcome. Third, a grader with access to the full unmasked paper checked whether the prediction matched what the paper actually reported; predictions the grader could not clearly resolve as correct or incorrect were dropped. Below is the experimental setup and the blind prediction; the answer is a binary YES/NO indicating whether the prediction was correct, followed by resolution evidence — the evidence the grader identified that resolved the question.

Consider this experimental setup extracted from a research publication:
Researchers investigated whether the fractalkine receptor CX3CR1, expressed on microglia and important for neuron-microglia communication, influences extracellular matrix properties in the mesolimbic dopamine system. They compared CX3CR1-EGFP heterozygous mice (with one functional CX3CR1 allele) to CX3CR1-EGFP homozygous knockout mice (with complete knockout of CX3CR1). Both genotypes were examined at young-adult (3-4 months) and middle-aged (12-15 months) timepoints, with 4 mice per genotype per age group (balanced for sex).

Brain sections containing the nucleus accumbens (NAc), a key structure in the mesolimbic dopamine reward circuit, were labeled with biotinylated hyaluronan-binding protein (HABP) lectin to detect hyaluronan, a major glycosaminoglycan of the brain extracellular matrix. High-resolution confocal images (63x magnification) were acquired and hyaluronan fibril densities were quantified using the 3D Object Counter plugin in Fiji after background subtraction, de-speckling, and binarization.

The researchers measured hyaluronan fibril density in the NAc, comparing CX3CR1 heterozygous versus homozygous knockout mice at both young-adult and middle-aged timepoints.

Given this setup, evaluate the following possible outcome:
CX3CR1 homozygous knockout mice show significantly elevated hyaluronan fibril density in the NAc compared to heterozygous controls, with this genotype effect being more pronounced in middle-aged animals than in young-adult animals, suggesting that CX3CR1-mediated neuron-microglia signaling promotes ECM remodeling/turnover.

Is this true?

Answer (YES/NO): NO